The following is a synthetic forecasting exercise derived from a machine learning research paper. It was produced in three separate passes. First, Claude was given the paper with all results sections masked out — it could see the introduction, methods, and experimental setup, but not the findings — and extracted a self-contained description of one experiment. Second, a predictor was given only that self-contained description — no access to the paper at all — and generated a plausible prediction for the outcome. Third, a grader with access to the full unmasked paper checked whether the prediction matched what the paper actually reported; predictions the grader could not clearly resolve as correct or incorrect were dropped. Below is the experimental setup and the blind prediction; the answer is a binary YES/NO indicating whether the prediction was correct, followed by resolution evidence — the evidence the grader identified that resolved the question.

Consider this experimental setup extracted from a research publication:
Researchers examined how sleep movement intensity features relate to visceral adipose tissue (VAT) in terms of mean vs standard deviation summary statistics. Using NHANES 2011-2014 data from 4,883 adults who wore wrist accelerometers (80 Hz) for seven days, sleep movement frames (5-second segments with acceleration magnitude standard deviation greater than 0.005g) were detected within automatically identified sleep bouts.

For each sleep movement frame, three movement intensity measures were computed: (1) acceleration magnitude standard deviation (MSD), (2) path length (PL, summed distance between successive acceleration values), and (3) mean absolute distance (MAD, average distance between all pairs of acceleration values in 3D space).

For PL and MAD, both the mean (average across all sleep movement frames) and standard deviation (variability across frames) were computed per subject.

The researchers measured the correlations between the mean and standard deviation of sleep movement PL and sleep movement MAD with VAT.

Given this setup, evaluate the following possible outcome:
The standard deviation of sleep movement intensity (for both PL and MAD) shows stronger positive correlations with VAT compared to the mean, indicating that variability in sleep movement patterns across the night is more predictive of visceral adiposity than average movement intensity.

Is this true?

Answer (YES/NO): NO